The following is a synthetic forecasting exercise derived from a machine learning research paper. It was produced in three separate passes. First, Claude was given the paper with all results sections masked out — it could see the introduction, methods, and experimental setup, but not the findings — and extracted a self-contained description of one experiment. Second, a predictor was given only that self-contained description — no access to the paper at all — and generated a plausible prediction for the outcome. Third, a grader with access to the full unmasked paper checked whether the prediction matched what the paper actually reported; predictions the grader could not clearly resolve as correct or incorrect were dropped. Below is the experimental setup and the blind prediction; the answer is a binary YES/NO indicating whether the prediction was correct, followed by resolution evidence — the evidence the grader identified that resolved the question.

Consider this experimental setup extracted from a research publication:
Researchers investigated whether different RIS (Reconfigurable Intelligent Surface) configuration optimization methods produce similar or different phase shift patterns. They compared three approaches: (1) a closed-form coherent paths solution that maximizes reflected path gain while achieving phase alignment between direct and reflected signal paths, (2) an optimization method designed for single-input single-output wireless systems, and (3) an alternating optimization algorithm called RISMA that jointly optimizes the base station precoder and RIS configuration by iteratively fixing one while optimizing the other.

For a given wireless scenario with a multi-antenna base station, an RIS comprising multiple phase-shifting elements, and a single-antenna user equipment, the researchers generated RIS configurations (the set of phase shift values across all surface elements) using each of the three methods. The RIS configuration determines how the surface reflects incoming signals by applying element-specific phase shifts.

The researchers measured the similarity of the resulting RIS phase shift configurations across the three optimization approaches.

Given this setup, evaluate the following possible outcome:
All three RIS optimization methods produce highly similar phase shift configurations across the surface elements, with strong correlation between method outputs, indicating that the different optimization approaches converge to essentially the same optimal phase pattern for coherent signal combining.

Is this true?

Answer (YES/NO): YES